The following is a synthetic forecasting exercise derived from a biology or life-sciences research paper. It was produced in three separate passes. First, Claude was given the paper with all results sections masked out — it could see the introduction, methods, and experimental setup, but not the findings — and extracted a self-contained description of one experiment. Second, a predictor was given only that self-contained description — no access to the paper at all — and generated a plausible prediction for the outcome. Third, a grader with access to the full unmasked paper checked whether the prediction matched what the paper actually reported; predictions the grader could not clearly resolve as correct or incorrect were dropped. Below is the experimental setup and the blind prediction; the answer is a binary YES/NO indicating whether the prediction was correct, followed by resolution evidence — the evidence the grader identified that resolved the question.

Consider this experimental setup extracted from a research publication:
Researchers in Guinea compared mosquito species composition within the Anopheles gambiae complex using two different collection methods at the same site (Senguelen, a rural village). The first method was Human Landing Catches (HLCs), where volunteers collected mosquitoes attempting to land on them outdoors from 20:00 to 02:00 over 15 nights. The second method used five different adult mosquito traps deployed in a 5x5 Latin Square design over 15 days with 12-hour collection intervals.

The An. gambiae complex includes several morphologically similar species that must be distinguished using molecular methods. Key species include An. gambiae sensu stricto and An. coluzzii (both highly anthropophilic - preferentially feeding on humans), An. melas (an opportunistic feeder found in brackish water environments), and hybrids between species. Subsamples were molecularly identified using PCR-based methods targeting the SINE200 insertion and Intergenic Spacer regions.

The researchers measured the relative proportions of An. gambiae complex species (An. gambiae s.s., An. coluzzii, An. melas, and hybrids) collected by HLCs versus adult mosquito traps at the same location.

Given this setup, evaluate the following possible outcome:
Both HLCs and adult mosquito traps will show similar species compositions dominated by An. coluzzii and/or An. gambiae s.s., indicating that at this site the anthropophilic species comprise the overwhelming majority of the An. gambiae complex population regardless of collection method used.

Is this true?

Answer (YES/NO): NO